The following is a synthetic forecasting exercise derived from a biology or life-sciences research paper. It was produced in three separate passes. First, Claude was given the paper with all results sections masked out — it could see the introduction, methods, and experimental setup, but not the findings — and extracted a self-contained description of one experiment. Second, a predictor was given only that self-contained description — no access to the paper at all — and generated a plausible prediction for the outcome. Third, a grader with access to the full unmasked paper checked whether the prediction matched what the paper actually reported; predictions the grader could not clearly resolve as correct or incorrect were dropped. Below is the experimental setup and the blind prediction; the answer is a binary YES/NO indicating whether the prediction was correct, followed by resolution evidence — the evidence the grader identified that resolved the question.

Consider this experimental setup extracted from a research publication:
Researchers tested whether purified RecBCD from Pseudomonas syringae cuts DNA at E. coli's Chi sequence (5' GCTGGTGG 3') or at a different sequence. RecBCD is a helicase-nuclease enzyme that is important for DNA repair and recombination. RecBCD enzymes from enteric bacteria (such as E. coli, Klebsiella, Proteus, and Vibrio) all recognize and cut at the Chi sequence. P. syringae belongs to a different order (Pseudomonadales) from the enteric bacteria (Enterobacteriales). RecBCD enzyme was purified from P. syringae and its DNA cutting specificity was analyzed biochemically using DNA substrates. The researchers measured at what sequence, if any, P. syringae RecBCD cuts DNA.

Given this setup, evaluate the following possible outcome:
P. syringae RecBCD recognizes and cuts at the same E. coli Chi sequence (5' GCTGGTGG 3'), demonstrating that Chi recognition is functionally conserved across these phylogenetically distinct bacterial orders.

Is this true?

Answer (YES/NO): NO